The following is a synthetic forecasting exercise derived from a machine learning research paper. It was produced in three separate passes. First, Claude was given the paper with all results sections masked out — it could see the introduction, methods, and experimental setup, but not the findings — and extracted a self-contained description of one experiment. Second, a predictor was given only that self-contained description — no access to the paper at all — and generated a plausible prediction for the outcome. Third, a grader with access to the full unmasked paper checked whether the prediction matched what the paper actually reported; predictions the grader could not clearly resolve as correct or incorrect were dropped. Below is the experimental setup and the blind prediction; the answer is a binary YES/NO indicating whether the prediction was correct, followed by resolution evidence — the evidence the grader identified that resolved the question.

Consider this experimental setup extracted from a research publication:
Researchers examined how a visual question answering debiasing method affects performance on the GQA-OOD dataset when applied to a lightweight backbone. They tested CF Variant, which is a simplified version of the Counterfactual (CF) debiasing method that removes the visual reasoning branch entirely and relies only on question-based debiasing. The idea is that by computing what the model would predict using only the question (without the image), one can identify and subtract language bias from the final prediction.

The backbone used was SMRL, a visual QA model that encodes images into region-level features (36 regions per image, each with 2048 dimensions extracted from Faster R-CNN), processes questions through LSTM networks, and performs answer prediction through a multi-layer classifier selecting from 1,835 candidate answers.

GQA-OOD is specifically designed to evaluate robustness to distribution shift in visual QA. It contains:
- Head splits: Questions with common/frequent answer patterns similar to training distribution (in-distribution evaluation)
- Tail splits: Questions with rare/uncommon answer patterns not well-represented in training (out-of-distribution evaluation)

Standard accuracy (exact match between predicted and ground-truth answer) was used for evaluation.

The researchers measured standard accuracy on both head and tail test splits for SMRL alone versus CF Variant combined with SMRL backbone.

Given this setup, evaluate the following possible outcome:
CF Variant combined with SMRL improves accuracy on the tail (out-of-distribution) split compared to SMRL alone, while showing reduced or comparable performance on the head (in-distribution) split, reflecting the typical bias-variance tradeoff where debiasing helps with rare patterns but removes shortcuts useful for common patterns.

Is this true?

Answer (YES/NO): NO